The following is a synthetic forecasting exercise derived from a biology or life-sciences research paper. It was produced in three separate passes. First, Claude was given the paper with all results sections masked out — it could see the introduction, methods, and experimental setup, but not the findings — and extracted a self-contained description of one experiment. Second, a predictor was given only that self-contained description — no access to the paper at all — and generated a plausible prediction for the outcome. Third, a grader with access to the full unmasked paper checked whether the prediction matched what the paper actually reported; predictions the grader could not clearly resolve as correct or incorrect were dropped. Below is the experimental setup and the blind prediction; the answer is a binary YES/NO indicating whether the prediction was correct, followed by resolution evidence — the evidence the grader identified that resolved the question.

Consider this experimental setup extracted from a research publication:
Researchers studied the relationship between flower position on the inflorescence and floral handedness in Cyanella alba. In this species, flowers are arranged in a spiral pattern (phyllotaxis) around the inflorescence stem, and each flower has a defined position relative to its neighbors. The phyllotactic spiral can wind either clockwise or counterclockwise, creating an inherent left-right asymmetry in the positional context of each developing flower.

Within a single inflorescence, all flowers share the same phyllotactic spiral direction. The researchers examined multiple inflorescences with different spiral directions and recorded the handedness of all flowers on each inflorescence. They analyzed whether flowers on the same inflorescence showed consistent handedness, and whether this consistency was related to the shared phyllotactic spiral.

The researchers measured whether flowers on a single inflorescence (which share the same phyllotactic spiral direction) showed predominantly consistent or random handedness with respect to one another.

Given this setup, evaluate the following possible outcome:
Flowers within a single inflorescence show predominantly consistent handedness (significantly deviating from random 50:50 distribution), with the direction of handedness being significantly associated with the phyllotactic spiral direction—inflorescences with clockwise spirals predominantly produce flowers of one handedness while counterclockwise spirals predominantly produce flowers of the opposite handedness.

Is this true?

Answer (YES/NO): YES